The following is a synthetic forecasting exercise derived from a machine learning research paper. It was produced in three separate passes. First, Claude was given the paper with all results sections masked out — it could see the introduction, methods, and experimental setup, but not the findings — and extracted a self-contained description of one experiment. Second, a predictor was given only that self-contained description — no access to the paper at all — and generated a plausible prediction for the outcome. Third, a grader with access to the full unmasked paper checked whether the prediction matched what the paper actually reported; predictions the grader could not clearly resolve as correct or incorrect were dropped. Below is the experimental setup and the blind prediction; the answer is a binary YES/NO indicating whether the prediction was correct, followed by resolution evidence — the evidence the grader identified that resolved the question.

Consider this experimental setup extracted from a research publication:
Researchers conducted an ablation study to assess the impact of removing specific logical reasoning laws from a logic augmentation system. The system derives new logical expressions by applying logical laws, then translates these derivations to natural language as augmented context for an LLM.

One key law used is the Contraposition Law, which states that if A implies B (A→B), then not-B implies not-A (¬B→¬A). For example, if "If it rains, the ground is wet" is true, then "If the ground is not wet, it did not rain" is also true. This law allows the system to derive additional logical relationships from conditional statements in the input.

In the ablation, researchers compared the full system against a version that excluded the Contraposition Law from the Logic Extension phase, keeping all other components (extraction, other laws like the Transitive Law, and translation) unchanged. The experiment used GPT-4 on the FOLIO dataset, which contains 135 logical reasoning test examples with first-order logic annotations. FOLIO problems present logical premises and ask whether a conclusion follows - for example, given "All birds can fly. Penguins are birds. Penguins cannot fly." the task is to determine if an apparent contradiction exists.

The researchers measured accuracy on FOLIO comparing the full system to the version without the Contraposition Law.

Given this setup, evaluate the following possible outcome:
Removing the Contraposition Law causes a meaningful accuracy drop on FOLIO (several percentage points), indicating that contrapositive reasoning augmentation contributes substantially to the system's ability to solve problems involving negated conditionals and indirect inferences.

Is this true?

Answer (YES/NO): YES